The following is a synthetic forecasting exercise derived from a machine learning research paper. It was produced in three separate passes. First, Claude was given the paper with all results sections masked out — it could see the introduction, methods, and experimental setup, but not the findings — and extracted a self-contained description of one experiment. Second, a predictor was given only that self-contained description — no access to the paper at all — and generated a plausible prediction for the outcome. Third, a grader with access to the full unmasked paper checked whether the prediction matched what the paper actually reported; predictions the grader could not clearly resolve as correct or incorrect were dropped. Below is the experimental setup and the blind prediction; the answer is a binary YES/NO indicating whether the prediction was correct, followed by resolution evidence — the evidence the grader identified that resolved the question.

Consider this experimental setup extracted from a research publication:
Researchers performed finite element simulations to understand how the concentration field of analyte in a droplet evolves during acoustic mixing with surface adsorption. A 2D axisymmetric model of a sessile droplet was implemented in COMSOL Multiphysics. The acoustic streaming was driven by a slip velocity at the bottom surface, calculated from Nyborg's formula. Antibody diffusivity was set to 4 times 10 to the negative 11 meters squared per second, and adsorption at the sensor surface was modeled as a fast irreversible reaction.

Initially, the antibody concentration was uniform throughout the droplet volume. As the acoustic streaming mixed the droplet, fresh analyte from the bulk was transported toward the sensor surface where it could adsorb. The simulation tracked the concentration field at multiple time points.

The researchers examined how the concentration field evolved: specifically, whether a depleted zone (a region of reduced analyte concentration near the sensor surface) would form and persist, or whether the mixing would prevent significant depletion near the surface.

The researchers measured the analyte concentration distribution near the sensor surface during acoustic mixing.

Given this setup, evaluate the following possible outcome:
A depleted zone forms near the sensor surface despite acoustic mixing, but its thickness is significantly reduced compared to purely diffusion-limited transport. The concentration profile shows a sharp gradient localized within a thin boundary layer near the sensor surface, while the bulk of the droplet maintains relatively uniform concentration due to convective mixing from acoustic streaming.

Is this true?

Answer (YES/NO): NO